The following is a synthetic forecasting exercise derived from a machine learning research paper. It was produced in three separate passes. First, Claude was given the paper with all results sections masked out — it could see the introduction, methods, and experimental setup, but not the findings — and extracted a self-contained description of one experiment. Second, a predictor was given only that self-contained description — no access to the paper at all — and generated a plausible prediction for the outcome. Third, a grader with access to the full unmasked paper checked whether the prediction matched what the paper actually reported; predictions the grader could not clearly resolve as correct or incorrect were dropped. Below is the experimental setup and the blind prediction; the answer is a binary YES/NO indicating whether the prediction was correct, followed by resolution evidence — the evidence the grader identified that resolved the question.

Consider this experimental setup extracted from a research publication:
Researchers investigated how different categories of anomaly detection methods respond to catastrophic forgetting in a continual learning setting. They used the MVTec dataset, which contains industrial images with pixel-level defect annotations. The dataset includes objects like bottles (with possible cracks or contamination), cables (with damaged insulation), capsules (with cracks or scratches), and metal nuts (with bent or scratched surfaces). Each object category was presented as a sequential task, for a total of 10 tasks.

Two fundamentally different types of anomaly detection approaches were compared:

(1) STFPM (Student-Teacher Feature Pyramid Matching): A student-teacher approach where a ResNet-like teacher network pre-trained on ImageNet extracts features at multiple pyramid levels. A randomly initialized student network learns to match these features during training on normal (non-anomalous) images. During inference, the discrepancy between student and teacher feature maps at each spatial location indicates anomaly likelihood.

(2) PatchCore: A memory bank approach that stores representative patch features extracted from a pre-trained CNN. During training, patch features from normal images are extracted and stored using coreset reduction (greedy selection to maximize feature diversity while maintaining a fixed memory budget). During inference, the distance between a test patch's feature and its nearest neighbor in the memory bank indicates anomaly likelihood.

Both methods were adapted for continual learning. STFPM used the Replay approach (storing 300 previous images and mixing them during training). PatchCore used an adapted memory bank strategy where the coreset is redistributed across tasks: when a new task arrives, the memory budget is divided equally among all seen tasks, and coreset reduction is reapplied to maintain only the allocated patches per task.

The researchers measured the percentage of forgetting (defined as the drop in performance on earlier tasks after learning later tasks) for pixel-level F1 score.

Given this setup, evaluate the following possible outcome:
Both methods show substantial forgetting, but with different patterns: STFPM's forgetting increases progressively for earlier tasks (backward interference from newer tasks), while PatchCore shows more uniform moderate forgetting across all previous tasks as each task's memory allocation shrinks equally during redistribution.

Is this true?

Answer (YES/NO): NO